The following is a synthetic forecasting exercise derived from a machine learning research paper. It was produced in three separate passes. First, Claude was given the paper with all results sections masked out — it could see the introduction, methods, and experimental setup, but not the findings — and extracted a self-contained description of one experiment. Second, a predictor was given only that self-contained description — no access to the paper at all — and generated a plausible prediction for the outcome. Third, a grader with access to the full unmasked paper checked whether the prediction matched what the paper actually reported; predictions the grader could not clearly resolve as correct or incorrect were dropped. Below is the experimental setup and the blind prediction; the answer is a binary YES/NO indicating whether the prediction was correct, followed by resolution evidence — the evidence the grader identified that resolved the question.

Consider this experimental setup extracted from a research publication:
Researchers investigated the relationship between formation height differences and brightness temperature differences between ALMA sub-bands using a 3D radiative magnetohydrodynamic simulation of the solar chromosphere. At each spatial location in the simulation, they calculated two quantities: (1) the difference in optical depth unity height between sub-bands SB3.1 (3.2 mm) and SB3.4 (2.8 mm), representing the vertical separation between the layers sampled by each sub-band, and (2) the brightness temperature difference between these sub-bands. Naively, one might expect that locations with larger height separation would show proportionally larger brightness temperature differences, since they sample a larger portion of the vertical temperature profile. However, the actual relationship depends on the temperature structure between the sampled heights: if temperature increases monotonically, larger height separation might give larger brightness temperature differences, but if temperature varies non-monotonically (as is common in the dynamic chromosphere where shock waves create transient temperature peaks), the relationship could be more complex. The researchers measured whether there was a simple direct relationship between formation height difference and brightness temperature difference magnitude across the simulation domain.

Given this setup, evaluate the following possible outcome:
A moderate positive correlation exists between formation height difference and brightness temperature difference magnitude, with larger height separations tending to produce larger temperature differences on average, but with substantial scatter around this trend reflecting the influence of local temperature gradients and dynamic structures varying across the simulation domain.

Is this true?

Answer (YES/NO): NO